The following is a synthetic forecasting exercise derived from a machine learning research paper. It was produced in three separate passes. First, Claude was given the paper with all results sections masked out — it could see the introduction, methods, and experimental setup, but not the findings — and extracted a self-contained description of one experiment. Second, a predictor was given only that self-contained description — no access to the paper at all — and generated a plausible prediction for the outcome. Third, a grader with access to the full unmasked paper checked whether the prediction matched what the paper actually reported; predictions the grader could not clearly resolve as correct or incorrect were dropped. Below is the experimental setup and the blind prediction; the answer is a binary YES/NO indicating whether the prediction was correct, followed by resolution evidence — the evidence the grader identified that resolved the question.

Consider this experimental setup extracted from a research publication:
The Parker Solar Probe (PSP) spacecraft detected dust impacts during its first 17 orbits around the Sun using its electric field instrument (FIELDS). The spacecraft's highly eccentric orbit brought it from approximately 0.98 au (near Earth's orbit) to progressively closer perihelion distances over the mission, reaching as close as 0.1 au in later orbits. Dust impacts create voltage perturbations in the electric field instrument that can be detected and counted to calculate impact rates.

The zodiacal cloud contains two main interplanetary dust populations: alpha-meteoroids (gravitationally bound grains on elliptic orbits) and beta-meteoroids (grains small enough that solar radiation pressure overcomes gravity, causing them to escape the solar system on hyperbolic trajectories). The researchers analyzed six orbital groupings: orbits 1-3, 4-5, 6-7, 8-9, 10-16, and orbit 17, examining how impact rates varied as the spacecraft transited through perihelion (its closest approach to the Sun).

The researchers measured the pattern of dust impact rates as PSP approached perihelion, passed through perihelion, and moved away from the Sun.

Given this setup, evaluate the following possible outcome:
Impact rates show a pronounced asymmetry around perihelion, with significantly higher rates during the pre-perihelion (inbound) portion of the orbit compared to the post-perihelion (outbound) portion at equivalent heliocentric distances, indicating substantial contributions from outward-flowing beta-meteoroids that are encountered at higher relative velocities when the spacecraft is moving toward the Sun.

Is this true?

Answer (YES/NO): YES